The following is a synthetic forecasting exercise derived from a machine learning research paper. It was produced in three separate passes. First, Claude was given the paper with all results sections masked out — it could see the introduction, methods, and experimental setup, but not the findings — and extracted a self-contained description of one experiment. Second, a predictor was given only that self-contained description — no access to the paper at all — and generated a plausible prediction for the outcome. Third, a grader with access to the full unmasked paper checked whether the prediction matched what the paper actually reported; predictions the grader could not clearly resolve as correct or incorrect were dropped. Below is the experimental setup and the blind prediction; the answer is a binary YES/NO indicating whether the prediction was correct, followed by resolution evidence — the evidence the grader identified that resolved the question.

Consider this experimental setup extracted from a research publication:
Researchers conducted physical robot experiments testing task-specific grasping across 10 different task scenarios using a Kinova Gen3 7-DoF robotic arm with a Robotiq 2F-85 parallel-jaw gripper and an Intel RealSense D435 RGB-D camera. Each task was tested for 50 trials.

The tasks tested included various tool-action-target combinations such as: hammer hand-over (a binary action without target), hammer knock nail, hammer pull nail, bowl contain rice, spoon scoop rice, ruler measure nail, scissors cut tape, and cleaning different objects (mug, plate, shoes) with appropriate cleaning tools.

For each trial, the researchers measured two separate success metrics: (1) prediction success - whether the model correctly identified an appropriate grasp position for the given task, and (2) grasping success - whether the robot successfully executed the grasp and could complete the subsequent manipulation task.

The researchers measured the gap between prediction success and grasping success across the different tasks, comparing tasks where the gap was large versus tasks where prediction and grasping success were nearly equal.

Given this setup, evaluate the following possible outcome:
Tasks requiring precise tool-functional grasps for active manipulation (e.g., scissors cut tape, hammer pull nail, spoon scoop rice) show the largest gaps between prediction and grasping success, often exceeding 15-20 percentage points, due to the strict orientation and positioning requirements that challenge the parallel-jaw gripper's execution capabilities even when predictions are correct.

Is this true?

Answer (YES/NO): NO